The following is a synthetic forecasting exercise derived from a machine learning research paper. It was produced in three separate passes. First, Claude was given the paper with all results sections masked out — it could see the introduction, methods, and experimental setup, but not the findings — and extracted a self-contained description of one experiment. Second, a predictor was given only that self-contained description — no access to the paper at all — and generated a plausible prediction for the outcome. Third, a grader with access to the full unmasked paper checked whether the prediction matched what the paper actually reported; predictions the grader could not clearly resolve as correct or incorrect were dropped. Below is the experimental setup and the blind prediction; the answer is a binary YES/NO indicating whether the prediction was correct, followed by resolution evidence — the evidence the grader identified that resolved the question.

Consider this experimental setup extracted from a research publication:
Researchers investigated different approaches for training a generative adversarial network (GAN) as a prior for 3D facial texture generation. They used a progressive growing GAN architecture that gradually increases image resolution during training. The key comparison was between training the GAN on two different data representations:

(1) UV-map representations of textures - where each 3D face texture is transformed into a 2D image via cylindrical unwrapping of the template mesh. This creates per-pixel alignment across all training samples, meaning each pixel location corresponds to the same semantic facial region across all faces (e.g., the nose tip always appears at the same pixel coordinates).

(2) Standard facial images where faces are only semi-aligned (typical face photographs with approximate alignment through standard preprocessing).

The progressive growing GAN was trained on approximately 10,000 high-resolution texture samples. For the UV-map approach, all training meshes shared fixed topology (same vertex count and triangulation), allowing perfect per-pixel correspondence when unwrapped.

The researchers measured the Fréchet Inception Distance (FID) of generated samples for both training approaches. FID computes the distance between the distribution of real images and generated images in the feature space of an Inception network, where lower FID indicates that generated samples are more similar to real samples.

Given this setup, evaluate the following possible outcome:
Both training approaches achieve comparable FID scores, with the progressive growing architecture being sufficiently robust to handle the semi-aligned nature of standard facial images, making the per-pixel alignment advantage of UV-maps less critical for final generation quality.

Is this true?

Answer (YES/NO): NO